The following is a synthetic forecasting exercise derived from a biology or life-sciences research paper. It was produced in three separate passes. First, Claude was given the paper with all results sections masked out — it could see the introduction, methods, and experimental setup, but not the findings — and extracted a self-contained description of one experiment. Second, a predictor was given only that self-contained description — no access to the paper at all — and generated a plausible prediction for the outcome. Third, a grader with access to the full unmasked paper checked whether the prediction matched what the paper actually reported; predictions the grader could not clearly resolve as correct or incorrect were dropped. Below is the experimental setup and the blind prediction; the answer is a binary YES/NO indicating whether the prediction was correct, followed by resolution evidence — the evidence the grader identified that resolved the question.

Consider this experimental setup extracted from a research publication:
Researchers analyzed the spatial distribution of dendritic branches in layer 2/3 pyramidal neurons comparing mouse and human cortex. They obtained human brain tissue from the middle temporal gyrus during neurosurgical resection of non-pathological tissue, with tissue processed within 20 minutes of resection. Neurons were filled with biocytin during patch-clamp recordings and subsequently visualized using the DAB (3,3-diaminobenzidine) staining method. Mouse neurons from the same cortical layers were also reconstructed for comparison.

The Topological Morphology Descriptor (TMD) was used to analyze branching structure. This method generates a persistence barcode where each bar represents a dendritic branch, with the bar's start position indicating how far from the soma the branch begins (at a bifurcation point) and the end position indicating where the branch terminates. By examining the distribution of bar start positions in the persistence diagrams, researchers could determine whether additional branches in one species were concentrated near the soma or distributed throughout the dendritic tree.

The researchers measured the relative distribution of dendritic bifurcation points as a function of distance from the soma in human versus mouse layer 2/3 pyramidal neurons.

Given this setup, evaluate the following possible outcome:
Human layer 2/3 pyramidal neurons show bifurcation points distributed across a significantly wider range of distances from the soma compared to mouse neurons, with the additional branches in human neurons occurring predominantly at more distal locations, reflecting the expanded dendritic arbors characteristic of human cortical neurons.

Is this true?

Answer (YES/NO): NO